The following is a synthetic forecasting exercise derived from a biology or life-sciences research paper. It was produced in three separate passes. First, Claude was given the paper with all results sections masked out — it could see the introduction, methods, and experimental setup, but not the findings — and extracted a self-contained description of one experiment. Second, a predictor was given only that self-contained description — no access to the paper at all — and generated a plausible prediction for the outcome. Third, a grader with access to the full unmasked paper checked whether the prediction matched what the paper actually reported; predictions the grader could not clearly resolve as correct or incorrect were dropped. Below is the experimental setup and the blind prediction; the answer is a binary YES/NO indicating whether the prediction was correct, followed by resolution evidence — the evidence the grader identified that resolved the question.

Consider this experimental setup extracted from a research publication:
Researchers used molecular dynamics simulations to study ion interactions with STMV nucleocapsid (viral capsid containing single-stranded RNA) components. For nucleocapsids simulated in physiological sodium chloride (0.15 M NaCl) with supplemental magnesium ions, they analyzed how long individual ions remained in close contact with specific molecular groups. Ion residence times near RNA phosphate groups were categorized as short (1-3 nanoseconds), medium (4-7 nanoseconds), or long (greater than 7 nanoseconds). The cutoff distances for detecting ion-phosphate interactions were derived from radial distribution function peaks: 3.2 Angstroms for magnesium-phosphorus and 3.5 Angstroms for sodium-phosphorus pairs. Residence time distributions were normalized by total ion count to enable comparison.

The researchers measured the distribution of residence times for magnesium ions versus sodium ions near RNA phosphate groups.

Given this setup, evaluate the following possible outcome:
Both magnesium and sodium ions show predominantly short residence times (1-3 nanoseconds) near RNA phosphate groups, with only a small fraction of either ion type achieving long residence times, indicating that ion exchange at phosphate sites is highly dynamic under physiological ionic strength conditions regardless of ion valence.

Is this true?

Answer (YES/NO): NO